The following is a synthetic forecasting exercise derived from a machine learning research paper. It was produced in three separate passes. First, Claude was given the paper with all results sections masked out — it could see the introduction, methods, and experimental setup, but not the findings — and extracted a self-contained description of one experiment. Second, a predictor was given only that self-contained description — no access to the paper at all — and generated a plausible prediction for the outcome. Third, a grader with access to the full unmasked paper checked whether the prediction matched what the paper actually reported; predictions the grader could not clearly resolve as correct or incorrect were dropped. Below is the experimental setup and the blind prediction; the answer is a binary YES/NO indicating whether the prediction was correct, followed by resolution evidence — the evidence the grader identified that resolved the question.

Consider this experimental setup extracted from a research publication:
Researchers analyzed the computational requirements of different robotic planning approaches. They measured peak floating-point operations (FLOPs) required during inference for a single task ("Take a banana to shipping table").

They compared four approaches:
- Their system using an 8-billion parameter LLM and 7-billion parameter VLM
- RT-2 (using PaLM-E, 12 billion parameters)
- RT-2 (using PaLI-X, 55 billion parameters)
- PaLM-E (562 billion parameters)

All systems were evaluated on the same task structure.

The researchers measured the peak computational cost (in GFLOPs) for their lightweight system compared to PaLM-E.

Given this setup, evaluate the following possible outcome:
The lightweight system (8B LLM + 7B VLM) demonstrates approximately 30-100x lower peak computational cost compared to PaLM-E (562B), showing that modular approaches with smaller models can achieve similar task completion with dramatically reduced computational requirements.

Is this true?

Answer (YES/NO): NO